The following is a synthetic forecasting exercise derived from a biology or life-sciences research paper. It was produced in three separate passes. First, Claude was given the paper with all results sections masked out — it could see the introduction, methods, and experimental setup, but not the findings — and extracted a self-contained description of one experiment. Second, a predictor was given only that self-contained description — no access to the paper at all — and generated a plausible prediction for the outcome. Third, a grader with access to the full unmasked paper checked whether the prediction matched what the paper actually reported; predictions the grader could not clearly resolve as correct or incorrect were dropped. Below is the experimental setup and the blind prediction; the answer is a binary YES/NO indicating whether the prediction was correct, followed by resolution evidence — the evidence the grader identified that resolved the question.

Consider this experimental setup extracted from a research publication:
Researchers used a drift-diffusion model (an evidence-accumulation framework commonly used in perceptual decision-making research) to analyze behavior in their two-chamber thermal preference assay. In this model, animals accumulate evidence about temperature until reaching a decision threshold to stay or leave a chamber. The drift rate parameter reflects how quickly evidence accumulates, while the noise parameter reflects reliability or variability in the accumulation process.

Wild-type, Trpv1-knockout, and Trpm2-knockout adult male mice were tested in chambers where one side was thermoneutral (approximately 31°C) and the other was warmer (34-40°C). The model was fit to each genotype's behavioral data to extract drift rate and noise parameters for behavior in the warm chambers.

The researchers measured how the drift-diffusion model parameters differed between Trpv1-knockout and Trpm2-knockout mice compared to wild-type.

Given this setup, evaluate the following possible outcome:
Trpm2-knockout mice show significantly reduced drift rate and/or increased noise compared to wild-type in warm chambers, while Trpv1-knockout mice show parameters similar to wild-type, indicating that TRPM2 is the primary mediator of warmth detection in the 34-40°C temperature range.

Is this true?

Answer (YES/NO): NO